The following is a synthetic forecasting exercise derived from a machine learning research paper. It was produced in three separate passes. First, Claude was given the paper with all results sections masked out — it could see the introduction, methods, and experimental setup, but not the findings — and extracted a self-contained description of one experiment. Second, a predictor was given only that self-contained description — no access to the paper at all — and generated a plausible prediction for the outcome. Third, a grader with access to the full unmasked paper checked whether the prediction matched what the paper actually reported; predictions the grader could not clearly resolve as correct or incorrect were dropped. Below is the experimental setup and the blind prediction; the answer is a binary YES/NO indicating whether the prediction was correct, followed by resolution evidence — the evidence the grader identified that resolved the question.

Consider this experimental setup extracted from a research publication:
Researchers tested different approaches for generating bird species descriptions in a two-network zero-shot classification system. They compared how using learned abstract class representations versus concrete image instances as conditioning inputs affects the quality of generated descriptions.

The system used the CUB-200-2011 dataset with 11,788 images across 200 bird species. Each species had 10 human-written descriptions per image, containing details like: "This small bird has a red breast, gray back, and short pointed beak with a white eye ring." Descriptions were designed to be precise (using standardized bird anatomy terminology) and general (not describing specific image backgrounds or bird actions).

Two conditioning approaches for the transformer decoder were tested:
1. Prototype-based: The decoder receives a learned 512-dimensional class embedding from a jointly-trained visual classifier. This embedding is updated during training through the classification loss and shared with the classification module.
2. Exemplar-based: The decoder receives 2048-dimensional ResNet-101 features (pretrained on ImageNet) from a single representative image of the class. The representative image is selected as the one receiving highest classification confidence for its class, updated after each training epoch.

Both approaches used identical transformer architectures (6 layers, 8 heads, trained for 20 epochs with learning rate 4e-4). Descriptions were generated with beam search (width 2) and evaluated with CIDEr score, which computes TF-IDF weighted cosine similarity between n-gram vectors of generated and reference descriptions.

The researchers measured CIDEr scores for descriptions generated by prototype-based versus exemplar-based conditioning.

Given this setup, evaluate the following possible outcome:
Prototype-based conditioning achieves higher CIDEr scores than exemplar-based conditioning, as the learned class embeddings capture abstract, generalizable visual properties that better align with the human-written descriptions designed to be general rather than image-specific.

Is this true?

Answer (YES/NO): NO